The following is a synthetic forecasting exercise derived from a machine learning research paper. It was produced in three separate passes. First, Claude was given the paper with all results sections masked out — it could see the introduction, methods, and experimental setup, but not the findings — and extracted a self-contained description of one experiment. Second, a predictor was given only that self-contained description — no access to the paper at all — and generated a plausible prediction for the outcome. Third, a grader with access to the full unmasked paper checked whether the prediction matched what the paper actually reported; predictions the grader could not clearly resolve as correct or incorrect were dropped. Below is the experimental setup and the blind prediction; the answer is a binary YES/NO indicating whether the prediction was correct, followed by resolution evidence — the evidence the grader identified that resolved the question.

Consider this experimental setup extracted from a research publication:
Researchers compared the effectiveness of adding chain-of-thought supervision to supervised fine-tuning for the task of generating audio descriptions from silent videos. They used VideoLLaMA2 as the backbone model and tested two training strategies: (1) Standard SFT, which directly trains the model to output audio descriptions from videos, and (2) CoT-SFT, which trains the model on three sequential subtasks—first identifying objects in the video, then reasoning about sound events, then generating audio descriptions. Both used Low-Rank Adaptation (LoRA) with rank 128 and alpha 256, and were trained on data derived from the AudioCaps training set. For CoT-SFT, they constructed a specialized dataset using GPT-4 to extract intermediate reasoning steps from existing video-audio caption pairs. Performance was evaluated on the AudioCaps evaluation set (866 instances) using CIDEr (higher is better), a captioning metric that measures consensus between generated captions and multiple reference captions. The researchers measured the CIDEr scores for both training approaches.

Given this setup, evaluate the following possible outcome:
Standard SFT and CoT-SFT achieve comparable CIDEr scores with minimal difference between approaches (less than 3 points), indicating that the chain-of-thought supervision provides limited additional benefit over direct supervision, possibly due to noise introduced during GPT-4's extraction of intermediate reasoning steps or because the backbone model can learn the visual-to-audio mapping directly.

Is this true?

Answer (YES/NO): NO